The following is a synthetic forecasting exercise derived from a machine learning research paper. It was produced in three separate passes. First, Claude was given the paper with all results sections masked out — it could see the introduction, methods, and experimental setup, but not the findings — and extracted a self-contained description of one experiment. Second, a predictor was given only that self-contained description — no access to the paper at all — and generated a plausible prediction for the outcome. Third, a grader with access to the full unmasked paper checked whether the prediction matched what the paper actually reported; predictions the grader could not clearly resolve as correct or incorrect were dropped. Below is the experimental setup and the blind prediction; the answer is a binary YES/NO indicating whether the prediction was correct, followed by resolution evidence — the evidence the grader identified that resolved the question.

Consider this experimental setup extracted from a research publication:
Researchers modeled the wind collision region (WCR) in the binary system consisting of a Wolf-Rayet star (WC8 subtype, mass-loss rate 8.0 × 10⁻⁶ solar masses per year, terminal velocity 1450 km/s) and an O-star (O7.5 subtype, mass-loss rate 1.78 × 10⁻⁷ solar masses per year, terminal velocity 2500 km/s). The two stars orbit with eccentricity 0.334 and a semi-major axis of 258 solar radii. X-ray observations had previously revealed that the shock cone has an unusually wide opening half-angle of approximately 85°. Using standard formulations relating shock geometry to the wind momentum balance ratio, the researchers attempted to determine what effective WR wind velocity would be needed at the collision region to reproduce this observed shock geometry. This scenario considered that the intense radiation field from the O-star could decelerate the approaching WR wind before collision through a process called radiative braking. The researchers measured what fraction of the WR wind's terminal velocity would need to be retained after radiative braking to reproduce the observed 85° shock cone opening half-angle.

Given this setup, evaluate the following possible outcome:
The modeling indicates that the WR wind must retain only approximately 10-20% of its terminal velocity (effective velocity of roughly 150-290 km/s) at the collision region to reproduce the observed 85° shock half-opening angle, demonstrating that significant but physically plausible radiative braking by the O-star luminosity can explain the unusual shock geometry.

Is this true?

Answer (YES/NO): NO